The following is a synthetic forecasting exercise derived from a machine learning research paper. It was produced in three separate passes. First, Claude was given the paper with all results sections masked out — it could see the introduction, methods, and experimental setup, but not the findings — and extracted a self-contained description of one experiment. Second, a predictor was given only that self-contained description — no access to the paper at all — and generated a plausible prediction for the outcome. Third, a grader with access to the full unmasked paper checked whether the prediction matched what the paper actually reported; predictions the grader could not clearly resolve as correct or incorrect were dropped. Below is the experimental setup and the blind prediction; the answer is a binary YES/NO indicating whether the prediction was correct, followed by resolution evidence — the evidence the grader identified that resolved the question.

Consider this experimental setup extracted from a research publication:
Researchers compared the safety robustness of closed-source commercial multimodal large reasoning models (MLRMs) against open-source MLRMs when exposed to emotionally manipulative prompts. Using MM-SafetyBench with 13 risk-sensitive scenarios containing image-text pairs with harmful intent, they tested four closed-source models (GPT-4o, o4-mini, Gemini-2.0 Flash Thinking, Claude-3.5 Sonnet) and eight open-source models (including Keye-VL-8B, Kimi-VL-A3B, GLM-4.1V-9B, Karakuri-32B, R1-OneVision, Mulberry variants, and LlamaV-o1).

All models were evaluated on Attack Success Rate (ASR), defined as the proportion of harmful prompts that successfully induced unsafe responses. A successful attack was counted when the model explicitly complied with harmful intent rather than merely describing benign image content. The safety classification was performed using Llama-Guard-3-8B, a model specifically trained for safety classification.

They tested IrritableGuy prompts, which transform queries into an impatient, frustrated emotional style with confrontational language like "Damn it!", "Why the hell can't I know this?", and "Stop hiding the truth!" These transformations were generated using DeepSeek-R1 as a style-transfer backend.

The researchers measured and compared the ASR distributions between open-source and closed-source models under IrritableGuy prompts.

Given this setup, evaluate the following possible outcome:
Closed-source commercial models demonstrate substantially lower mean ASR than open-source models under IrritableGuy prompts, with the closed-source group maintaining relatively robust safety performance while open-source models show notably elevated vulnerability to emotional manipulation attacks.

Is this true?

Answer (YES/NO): YES